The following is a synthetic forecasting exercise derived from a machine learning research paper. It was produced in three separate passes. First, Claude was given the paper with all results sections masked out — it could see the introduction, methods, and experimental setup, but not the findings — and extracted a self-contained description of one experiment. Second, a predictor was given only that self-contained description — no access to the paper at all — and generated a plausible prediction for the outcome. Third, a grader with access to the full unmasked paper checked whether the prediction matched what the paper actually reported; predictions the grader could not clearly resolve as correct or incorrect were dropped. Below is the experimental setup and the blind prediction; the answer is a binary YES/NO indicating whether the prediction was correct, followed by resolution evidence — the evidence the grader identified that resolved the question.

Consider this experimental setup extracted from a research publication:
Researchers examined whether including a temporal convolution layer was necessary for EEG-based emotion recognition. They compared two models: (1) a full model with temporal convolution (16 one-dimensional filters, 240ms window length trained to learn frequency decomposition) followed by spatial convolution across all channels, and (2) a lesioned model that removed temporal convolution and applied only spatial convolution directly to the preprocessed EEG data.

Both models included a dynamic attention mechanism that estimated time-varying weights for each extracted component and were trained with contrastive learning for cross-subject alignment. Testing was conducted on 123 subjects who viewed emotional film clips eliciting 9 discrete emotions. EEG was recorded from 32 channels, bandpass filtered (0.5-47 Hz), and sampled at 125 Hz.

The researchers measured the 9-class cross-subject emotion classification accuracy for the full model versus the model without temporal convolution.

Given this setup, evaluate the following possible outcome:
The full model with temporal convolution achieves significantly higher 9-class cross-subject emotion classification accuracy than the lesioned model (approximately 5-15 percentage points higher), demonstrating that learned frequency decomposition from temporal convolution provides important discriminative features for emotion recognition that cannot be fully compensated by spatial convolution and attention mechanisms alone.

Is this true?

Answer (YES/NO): YES